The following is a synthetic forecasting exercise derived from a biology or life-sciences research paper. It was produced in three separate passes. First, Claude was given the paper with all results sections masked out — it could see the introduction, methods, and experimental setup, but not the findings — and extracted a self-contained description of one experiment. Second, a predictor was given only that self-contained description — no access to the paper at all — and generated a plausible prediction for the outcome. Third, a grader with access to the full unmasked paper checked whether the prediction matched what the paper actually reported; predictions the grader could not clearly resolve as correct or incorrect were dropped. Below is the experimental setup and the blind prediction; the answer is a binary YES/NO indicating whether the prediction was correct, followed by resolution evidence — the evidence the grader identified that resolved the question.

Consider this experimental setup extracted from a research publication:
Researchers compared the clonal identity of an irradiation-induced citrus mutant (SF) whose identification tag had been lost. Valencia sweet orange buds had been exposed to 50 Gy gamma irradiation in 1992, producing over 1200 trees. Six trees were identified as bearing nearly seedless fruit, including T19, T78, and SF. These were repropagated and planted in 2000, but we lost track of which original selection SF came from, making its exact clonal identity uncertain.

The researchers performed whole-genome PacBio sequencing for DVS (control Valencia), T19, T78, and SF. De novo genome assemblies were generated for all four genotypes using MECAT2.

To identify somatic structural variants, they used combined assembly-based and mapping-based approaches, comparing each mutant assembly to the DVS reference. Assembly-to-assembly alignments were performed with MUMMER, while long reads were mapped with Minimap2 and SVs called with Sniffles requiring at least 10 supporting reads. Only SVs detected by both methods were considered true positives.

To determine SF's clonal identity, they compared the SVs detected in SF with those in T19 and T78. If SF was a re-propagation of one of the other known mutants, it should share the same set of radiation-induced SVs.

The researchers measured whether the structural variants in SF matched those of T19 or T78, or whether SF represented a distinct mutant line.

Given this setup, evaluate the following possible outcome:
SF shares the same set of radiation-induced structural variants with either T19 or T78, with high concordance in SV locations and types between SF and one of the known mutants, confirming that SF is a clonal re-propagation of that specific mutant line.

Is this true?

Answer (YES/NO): YES